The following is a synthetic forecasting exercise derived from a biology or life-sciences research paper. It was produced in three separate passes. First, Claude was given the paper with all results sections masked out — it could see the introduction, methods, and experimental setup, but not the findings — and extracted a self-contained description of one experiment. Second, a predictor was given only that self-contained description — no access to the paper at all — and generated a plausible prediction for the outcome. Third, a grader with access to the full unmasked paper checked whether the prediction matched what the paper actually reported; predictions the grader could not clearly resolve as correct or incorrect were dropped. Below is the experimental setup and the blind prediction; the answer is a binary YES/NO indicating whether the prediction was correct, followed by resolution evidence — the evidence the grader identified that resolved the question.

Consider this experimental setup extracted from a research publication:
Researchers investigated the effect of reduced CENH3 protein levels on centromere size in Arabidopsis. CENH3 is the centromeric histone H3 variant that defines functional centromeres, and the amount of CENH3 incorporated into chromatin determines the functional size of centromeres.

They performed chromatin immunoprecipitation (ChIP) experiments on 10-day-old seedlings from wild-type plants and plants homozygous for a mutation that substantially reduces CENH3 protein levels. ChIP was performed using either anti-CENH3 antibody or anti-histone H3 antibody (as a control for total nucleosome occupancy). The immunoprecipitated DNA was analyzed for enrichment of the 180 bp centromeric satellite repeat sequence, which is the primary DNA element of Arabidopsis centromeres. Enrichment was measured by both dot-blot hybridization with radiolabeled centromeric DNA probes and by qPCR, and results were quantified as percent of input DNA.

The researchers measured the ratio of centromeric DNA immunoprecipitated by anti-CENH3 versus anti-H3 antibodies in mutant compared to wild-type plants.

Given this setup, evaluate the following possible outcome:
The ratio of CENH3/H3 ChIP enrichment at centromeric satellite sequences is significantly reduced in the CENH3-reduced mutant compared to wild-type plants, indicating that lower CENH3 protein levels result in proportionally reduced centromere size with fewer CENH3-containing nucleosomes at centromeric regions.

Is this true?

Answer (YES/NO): YES